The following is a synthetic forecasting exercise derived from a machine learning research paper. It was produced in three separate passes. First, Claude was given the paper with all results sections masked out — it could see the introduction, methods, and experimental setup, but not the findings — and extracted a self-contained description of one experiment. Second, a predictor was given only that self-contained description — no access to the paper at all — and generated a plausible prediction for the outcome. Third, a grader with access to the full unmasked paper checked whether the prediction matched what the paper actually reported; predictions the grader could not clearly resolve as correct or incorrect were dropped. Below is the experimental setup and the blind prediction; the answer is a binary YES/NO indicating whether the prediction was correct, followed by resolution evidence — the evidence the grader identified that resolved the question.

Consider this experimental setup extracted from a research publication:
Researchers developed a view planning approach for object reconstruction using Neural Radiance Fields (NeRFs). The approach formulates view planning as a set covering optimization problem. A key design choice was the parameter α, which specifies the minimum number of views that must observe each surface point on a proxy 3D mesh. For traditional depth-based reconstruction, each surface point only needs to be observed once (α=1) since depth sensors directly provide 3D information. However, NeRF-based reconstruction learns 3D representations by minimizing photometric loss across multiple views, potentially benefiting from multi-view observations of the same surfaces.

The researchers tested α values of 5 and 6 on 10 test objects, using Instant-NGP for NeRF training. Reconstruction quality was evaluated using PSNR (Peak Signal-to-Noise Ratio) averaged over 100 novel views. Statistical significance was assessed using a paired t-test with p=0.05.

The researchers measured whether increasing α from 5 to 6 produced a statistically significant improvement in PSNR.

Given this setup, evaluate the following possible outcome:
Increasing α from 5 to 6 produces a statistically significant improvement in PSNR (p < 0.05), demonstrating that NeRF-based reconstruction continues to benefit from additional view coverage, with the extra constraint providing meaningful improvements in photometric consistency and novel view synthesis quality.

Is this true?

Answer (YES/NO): YES